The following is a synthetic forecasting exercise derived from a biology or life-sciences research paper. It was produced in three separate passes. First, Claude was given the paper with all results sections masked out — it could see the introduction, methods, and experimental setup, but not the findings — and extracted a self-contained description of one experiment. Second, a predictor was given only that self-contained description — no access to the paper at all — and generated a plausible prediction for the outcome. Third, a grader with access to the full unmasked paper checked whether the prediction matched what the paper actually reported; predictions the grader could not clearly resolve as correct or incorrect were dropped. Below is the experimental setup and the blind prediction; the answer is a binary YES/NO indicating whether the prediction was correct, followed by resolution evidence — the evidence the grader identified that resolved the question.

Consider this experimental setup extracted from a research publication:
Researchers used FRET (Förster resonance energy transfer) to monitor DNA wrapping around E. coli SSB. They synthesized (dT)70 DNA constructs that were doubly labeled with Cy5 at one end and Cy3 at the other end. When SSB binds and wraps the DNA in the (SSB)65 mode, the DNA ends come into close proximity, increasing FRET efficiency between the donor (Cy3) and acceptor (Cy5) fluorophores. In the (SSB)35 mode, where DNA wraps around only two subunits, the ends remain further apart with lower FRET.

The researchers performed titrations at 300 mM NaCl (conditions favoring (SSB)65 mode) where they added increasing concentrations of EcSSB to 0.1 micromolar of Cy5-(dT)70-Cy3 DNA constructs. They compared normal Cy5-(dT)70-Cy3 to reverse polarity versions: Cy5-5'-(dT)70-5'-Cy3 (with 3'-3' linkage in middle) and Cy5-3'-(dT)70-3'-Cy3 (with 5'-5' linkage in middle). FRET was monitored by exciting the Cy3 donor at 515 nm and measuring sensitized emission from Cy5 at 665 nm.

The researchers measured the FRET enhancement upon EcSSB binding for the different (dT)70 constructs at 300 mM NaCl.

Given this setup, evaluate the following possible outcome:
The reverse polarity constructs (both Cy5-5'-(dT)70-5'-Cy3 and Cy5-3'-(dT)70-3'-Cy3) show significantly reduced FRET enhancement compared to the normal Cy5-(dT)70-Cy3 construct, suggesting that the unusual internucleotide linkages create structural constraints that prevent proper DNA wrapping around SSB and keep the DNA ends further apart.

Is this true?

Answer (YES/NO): NO